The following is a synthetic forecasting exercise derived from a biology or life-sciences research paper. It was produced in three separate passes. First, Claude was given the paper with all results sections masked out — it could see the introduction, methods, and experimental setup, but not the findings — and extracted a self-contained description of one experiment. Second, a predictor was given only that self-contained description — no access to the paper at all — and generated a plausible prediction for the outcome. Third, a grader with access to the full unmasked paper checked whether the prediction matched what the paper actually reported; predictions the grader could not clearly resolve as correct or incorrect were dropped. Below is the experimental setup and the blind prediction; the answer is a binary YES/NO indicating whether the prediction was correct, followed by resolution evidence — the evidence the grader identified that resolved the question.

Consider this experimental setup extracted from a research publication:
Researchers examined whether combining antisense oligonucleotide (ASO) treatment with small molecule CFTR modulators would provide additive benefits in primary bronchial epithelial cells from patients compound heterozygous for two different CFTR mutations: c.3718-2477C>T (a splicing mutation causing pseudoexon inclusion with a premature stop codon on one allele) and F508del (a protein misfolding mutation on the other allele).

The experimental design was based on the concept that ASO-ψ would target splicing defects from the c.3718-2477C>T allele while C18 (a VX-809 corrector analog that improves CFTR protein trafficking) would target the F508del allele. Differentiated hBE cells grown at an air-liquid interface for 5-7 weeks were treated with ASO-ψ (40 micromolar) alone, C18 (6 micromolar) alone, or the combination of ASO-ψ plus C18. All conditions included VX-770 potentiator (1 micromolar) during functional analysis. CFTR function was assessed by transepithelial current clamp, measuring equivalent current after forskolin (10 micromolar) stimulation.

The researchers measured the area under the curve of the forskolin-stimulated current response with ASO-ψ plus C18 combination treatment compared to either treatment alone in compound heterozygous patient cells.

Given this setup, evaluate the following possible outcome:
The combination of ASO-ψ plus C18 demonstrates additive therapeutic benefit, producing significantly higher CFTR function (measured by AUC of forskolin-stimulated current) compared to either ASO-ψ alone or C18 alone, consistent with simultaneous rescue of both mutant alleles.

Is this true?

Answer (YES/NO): NO